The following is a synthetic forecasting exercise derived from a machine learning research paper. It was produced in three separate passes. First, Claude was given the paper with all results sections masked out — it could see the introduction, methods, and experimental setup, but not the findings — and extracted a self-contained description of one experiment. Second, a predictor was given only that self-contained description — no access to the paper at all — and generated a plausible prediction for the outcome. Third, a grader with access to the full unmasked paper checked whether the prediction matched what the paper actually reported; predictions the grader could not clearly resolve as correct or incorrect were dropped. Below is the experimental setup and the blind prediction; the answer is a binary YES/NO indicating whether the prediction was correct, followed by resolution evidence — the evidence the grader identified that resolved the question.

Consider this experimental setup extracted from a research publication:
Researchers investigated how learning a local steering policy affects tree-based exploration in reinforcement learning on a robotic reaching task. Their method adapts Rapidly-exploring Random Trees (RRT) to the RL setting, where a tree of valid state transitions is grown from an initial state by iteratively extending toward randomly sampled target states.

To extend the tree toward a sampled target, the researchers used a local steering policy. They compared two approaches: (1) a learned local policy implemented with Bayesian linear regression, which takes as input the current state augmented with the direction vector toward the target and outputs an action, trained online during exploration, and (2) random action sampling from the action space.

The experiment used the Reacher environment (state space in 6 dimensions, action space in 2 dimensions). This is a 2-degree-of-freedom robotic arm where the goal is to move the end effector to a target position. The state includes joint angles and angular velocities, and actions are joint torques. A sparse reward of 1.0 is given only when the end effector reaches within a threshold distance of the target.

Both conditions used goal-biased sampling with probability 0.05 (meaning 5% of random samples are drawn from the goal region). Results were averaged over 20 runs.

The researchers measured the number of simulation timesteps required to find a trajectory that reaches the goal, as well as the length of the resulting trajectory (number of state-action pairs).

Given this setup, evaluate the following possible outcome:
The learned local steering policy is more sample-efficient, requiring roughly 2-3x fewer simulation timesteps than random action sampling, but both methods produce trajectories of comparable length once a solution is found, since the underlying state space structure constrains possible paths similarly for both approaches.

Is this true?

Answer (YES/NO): NO